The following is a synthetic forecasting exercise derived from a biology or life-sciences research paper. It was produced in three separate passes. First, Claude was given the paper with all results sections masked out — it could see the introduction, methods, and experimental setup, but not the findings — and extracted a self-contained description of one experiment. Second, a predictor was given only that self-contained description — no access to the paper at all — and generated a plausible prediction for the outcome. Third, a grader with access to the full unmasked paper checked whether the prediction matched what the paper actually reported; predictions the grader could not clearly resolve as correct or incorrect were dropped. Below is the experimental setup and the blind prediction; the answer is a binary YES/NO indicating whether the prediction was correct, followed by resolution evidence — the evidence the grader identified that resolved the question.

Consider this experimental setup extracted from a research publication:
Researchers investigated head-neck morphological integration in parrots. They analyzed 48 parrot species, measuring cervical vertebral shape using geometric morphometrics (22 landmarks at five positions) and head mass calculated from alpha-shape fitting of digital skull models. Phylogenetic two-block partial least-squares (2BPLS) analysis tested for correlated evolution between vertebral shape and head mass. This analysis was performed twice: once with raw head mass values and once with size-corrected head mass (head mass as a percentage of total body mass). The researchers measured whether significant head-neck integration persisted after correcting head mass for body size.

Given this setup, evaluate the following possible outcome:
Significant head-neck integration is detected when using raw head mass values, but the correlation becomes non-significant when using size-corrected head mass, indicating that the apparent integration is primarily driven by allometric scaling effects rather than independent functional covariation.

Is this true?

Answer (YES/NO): NO